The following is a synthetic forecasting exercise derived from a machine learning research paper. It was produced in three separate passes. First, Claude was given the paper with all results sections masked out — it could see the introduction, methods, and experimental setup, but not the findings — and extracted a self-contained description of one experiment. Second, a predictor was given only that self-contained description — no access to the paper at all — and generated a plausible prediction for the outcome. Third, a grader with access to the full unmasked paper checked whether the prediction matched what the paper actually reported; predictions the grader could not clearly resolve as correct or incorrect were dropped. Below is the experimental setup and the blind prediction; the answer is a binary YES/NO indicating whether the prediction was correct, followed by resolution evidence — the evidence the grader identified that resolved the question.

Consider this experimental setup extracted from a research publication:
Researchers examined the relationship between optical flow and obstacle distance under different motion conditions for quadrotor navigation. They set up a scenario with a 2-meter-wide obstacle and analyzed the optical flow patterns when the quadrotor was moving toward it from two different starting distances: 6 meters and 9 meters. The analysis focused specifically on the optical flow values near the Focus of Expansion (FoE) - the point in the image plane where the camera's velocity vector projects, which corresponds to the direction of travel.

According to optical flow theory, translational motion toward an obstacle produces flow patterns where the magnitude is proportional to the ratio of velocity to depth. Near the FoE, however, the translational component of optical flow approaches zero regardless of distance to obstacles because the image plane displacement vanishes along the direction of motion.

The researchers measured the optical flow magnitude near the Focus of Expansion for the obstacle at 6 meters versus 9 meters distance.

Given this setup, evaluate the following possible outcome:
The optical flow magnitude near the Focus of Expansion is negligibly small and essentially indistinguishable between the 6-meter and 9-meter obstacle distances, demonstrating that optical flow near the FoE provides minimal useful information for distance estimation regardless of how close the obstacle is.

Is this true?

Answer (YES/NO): YES